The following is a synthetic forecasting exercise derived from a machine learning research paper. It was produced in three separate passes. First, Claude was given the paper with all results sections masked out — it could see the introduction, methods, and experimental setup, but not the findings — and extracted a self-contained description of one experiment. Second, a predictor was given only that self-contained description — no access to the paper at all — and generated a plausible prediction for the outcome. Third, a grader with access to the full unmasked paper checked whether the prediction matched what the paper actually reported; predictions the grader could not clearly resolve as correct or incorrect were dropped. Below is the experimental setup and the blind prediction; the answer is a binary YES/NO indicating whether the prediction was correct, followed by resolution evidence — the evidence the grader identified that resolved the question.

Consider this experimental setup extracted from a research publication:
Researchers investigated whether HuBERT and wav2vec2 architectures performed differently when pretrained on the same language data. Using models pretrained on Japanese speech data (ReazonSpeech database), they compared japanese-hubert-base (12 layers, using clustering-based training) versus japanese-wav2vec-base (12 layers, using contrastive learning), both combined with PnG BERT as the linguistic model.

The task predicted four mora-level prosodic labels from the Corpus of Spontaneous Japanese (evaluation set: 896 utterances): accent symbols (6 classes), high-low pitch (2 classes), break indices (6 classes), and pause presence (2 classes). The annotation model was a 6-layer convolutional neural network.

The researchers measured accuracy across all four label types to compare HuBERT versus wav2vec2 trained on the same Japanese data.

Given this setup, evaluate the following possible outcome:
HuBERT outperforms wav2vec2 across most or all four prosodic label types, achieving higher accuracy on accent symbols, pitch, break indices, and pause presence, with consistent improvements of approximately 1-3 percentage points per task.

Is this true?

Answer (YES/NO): NO